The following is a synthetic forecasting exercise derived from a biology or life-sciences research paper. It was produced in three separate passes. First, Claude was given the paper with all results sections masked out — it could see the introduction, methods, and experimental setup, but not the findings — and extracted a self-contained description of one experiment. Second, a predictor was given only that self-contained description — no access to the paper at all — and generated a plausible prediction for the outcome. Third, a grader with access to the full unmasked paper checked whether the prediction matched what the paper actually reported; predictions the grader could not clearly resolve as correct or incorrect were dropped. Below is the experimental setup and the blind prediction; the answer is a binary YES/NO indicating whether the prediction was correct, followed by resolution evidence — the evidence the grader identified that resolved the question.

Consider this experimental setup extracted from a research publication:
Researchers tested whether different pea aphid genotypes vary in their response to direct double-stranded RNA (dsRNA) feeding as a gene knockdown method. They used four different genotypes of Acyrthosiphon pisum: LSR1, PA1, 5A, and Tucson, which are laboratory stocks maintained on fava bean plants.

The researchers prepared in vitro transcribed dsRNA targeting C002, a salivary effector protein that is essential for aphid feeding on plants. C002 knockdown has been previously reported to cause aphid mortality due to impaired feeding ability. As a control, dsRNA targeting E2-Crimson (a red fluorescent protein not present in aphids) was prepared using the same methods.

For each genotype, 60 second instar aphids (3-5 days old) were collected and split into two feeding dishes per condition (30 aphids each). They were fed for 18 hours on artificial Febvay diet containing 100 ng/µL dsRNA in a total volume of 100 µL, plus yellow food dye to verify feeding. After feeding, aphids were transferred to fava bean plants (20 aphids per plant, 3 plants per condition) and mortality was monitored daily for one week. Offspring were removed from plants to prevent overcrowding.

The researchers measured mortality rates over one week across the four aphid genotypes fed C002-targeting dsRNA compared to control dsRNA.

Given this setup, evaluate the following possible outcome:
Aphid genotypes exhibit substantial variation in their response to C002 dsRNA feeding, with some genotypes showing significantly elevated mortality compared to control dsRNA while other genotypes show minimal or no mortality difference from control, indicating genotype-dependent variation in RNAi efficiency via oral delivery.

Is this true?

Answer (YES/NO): NO